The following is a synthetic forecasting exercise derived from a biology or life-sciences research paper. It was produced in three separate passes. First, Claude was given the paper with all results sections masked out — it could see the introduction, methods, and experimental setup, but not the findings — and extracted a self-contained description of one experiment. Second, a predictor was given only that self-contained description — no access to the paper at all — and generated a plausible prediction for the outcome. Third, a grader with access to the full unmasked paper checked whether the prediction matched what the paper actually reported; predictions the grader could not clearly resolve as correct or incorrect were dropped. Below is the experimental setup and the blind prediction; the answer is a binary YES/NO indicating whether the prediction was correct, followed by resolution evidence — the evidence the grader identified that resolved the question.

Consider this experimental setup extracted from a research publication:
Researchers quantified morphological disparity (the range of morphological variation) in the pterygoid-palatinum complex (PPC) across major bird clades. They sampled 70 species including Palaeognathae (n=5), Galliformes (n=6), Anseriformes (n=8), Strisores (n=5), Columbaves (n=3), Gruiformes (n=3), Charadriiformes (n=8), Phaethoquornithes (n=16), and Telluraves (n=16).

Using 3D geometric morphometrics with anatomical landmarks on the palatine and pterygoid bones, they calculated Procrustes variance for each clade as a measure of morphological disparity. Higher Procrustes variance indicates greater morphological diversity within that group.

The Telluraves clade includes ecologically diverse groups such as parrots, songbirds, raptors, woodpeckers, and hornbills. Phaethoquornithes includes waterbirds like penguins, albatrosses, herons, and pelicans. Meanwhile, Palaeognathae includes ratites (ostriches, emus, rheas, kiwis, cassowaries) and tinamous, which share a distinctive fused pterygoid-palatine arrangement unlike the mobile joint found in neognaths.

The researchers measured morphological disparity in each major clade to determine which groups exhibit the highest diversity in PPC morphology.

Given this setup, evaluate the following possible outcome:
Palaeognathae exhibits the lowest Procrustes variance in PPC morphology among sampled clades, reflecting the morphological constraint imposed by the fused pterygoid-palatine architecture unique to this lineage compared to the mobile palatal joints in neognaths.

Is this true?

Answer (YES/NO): NO